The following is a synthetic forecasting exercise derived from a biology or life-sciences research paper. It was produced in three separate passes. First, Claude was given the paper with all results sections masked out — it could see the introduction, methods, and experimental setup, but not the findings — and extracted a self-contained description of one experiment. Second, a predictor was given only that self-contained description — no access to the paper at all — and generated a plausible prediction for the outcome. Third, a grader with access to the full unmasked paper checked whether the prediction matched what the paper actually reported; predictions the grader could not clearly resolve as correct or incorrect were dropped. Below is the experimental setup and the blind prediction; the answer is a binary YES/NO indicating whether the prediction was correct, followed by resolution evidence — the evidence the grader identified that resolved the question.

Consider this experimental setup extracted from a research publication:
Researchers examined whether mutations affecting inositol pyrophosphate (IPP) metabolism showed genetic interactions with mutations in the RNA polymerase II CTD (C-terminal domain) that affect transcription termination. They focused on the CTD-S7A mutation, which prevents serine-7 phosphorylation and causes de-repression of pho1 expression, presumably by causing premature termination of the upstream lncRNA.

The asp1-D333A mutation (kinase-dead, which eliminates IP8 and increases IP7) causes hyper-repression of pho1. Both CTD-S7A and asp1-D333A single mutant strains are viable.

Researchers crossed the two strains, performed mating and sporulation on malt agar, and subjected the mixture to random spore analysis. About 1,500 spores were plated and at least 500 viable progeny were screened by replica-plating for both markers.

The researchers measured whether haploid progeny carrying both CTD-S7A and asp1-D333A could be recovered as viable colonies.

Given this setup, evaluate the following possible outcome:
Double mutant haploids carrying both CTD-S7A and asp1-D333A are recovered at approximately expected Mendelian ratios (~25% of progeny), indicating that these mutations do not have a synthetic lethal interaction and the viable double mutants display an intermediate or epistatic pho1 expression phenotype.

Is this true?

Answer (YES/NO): YES